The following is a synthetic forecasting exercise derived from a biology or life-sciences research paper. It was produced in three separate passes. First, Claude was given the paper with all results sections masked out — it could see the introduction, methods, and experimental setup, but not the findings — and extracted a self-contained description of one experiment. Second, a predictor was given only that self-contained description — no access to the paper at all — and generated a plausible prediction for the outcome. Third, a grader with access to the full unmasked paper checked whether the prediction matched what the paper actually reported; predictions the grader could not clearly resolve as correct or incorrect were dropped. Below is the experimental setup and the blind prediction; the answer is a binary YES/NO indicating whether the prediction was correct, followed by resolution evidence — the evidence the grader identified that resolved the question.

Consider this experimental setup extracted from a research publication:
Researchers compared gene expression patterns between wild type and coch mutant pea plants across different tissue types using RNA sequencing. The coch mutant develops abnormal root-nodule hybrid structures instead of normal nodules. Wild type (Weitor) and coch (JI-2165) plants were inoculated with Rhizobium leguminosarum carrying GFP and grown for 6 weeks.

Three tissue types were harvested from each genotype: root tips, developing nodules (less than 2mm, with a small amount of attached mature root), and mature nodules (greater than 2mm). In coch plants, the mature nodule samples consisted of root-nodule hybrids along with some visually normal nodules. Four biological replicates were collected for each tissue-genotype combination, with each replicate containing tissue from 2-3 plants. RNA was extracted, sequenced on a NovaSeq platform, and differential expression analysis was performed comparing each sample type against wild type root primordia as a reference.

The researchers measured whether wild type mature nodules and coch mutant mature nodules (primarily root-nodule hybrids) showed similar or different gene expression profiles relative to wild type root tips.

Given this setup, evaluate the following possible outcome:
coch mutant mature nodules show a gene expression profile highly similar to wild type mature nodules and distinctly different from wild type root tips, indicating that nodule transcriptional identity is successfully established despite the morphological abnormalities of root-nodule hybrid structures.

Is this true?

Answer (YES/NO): YES